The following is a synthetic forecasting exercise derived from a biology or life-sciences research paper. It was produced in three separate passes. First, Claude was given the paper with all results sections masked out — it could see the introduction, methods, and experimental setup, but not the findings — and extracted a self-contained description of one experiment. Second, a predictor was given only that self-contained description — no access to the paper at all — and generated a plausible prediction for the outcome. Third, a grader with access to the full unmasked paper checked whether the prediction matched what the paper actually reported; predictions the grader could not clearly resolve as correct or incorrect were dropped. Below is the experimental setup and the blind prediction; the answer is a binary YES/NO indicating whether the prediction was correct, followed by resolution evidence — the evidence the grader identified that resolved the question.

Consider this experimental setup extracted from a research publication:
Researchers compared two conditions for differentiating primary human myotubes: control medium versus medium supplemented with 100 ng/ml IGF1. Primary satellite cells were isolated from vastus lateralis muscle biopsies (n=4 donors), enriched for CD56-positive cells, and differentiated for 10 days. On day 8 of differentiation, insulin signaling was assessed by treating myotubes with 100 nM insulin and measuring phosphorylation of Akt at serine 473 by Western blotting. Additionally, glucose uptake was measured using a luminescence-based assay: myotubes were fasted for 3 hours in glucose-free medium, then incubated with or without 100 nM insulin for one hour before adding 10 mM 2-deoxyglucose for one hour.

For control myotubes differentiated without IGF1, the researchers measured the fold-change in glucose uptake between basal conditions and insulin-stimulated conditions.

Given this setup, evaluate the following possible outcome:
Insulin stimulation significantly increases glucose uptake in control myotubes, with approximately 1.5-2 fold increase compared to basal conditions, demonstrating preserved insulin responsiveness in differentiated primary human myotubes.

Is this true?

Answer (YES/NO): NO